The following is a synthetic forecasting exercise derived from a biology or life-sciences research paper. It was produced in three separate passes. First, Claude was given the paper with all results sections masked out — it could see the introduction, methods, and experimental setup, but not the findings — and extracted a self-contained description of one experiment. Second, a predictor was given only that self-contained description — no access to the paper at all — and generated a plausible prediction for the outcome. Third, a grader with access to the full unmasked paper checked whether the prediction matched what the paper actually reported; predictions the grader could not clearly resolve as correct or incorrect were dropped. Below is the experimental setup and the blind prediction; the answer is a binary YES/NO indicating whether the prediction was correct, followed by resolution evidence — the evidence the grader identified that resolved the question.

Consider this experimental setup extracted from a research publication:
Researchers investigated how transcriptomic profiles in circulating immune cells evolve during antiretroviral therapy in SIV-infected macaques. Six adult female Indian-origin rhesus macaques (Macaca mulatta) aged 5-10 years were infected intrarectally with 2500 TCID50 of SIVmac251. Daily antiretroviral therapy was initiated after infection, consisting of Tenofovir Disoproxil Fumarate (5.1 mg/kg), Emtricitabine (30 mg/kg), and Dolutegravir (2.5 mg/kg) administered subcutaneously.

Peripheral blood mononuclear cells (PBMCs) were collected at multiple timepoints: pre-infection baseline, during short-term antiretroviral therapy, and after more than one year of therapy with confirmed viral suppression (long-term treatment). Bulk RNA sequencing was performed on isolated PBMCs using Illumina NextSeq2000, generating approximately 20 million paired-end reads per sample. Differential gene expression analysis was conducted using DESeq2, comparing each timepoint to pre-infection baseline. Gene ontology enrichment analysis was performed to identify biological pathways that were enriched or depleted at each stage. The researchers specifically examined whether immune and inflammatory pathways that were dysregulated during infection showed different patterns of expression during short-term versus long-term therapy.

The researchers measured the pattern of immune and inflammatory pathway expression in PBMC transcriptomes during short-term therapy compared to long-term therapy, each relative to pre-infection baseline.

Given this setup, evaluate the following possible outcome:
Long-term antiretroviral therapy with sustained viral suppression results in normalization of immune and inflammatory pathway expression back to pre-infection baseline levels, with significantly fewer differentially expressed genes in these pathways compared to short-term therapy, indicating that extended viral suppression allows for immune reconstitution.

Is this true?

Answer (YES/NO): NO